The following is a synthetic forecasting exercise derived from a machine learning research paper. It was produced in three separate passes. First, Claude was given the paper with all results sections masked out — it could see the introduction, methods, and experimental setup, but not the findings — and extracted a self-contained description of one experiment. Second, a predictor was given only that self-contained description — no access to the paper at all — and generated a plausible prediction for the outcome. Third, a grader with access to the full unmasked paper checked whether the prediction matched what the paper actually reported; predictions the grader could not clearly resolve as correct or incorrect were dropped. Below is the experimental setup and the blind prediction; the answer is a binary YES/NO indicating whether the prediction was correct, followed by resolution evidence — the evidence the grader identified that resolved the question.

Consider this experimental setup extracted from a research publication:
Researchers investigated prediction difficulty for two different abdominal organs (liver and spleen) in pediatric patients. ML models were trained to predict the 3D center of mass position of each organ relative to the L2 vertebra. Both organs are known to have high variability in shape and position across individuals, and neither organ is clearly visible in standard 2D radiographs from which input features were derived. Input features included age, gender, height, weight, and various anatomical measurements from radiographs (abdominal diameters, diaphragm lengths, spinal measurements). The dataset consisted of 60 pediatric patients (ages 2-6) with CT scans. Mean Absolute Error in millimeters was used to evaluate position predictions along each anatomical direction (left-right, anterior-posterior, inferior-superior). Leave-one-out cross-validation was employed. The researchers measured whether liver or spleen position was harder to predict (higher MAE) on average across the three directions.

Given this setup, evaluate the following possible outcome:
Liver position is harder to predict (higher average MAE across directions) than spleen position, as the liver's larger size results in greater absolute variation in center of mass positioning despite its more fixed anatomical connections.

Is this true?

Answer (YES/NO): NO